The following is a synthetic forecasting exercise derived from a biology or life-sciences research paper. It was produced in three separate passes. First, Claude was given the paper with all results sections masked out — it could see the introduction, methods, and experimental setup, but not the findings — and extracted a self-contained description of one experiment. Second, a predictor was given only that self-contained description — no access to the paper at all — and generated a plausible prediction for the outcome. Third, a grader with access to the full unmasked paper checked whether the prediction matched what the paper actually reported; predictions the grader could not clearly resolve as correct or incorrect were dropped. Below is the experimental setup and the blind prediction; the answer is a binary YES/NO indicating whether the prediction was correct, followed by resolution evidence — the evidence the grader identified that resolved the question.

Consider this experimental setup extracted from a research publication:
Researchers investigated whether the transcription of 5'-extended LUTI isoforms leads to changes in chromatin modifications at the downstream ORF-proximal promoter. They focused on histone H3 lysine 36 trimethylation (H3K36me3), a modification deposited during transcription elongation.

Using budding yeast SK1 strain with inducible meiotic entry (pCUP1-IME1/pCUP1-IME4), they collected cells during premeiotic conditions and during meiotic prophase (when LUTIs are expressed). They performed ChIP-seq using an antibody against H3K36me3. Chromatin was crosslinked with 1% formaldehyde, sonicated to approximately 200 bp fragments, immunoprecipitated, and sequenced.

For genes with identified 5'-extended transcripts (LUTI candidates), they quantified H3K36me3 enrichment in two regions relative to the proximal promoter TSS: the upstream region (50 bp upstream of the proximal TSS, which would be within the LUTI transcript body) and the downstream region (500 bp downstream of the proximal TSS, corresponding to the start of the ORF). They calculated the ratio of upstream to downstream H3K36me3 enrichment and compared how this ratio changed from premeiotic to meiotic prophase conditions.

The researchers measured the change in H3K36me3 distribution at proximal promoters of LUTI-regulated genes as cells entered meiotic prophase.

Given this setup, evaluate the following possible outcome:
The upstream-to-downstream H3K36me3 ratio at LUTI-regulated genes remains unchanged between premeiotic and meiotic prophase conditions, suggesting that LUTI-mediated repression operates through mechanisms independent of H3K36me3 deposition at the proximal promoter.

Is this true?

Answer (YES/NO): NO